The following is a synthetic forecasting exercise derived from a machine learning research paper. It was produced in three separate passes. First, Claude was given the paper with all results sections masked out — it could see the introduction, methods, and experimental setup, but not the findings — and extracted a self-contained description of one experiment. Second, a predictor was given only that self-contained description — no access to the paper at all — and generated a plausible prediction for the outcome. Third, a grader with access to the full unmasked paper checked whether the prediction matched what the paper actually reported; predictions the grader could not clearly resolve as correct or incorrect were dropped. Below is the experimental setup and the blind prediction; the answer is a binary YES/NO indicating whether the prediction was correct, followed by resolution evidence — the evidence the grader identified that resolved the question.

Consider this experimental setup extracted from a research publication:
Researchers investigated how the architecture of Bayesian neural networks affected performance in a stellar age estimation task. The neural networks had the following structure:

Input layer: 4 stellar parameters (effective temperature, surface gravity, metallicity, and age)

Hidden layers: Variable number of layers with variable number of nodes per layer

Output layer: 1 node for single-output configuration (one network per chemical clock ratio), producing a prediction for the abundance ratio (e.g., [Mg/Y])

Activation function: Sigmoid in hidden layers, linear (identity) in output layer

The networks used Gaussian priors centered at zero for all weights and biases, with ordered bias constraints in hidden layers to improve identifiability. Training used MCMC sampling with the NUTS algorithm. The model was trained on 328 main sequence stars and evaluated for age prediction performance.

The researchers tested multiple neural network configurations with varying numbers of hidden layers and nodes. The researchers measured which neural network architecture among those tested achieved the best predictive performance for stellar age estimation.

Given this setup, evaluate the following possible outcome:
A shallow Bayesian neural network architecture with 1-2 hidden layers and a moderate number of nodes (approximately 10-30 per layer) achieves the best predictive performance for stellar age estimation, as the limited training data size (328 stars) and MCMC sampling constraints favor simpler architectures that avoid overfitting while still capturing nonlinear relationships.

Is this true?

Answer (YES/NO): NO